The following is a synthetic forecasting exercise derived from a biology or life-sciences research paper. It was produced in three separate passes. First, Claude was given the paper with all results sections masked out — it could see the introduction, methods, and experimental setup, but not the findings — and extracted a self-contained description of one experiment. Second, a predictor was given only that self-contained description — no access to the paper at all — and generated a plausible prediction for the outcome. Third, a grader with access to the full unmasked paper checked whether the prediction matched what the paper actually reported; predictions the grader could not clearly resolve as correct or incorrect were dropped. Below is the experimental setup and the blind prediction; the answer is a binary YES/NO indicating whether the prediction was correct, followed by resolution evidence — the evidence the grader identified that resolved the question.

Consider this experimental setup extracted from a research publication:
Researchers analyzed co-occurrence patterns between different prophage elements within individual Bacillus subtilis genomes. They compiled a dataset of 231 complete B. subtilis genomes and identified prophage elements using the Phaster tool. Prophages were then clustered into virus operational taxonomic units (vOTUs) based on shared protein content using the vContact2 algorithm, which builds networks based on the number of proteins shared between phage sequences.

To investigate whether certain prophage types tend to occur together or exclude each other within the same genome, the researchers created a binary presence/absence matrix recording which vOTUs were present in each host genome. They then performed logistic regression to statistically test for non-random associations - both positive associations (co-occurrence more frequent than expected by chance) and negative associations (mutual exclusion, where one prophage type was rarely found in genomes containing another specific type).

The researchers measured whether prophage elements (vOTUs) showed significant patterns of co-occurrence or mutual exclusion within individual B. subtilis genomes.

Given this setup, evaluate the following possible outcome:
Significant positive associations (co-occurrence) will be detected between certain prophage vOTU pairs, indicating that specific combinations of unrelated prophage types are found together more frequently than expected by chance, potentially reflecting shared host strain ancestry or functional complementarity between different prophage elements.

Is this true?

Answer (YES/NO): YES